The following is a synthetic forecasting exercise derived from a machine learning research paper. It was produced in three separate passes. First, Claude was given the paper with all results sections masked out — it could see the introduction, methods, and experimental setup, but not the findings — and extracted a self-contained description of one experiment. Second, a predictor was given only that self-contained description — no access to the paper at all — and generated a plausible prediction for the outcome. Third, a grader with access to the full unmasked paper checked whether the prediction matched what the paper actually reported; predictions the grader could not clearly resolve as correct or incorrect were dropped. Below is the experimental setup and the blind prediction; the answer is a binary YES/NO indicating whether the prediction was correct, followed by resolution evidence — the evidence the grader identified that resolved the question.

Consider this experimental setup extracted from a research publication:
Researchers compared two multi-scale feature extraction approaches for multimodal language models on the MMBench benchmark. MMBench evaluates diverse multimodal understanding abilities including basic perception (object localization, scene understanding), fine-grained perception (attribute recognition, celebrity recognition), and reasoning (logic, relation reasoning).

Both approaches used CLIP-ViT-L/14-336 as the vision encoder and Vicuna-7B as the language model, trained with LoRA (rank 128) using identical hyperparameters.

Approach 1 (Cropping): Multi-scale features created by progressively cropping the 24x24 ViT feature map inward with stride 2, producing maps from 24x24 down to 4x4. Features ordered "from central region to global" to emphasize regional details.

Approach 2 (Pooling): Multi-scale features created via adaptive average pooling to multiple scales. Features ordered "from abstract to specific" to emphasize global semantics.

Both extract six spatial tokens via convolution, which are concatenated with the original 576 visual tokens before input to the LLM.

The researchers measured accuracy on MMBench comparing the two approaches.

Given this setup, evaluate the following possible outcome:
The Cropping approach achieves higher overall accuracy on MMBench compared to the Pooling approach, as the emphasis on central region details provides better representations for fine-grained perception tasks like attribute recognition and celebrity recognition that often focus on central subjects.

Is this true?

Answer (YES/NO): YES